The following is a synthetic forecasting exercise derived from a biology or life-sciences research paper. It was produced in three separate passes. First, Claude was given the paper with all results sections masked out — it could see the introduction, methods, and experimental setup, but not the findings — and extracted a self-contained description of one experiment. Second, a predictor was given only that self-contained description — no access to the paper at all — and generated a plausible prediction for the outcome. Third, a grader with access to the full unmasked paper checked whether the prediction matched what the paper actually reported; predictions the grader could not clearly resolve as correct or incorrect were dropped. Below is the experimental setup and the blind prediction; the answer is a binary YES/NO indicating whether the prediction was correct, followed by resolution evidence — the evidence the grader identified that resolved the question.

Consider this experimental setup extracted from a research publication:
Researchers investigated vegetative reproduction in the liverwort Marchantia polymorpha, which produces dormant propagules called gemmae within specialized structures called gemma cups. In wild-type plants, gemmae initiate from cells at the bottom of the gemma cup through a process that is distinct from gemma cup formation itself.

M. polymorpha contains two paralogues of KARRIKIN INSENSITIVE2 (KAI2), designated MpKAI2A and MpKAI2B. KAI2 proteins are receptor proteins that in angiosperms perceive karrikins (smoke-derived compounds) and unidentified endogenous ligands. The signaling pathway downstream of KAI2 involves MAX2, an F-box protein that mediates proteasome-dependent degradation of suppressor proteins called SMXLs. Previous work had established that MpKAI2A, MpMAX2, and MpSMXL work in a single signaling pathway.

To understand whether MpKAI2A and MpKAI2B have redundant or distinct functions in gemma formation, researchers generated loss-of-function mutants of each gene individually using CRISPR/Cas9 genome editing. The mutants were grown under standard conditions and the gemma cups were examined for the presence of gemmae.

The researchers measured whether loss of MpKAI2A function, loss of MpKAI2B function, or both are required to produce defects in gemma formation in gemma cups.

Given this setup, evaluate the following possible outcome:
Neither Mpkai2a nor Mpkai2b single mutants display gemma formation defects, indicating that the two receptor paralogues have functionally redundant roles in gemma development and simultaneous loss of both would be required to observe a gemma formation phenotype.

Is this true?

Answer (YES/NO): NO